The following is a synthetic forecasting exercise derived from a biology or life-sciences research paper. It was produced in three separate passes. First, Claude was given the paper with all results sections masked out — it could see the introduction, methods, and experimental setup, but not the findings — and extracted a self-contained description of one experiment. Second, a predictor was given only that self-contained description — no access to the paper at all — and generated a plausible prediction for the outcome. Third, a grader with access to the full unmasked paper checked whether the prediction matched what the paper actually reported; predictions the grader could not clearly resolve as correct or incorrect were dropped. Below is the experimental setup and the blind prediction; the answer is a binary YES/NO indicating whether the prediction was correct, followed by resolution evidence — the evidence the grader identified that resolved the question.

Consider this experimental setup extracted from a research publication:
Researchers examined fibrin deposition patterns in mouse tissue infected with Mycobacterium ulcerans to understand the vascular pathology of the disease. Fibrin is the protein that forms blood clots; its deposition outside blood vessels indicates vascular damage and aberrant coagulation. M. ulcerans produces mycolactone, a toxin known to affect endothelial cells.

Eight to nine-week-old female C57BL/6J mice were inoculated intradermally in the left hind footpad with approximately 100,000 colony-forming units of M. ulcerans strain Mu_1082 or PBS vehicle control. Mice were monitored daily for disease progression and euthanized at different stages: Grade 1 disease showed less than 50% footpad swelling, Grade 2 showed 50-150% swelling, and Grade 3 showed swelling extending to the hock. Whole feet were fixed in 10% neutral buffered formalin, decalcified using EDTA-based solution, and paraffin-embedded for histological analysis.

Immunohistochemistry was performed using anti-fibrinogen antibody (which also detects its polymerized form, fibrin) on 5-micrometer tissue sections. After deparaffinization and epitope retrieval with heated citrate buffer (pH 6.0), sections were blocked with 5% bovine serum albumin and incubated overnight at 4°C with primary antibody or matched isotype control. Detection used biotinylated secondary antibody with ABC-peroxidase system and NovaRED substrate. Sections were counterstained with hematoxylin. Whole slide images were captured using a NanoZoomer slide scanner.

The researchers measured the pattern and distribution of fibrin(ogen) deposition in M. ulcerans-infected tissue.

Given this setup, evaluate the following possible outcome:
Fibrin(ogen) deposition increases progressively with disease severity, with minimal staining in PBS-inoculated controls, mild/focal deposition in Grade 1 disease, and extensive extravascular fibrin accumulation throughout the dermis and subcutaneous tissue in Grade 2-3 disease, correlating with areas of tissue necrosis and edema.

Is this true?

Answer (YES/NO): YES